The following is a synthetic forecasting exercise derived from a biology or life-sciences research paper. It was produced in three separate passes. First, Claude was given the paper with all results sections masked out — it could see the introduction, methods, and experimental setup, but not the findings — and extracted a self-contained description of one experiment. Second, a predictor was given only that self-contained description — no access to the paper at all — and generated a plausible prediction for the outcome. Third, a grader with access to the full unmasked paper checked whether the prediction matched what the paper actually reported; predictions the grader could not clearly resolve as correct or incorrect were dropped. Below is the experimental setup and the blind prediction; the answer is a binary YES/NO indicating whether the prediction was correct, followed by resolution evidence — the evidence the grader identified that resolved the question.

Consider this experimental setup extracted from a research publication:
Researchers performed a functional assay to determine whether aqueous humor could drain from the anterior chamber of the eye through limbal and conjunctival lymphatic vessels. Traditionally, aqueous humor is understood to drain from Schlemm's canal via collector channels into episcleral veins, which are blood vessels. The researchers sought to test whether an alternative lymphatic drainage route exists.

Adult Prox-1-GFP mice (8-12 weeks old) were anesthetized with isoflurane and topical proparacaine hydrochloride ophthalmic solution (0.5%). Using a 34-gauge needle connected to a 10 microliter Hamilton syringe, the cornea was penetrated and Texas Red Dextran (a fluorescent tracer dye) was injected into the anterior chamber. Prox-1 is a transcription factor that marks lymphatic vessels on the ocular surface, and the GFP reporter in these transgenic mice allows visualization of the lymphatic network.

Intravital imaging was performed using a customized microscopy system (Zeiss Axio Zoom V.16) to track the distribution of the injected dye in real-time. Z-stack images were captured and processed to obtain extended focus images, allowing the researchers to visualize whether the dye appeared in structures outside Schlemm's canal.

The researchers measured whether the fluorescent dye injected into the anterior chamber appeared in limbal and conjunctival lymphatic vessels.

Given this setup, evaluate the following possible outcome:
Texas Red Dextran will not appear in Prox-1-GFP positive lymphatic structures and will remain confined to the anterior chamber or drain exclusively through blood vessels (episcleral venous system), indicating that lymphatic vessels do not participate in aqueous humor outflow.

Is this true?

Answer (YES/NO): NO